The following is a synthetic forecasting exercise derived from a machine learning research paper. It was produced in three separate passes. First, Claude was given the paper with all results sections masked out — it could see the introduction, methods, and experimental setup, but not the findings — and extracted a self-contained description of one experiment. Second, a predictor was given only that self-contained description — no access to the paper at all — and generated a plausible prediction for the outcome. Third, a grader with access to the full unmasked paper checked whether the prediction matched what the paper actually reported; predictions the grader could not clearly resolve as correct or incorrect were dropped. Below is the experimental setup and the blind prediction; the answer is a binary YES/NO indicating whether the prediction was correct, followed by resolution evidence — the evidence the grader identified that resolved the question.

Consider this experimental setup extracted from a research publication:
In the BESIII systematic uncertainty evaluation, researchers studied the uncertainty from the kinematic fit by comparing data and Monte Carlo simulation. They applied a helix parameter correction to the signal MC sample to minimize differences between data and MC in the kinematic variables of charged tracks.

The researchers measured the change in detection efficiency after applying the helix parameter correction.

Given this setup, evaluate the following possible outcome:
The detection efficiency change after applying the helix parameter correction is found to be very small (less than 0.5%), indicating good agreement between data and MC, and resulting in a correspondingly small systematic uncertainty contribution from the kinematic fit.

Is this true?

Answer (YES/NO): NO